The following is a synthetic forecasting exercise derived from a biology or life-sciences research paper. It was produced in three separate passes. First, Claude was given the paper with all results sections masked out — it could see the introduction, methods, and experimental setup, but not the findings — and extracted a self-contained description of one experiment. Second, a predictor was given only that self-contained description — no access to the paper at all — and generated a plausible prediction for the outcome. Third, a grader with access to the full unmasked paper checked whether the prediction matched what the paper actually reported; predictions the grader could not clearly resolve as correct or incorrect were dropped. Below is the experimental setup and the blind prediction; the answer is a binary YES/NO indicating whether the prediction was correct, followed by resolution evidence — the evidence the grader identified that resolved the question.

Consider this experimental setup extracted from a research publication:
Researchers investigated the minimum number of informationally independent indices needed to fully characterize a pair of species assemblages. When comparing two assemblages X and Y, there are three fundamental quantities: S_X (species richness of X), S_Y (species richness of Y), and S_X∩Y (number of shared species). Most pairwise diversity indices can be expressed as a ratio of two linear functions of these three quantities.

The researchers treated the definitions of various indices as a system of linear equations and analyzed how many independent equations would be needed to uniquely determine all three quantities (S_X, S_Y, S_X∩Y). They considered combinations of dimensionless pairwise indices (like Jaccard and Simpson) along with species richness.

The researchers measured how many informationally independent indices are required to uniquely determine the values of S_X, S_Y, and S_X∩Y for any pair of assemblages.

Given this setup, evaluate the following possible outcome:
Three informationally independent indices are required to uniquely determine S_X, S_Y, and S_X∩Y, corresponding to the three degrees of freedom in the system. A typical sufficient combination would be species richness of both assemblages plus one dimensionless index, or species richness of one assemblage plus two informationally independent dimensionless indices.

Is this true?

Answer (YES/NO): YES